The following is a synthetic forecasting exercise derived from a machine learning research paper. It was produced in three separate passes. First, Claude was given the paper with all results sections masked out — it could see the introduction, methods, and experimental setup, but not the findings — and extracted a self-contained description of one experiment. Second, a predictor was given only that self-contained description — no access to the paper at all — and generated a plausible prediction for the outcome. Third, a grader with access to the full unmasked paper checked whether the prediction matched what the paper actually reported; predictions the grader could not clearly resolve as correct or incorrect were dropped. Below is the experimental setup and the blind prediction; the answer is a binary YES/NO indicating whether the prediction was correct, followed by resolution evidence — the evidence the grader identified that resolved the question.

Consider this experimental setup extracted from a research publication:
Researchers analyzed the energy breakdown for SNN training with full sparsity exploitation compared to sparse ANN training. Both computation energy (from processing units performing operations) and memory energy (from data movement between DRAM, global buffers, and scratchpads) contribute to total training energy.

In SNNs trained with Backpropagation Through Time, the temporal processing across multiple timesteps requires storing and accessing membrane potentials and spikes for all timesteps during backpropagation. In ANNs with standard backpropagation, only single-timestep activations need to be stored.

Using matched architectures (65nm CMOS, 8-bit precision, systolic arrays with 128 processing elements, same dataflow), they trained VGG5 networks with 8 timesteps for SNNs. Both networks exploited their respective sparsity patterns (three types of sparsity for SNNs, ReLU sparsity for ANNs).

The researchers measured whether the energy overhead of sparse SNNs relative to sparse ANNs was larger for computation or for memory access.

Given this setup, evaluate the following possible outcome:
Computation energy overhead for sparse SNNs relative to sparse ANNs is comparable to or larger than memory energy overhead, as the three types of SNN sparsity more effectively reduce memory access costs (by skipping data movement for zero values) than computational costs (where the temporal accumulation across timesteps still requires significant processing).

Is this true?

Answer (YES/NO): NO